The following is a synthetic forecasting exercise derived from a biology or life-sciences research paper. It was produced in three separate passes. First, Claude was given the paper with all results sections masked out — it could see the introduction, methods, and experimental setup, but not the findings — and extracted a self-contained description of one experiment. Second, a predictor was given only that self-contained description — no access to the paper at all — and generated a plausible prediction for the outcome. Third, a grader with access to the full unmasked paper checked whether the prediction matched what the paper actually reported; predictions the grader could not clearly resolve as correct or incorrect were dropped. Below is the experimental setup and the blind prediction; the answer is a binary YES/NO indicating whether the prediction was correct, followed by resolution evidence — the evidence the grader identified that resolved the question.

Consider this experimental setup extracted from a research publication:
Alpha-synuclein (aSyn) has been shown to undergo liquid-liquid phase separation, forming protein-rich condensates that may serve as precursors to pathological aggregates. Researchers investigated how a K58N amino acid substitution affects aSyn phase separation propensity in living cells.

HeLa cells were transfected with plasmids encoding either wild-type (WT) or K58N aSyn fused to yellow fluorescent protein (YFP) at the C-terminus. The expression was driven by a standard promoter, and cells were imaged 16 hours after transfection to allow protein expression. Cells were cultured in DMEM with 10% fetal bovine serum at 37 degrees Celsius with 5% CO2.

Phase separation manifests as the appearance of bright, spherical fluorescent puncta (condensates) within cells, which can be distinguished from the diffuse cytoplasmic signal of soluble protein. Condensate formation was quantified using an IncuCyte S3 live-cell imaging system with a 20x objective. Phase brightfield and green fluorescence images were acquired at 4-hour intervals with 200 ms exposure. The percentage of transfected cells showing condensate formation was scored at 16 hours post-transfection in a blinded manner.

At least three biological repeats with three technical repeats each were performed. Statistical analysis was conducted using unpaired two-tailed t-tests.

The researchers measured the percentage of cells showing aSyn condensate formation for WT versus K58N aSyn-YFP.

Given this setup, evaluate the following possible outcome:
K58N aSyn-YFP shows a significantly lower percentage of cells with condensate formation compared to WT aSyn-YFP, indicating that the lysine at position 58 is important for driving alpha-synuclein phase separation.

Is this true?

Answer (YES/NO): YES